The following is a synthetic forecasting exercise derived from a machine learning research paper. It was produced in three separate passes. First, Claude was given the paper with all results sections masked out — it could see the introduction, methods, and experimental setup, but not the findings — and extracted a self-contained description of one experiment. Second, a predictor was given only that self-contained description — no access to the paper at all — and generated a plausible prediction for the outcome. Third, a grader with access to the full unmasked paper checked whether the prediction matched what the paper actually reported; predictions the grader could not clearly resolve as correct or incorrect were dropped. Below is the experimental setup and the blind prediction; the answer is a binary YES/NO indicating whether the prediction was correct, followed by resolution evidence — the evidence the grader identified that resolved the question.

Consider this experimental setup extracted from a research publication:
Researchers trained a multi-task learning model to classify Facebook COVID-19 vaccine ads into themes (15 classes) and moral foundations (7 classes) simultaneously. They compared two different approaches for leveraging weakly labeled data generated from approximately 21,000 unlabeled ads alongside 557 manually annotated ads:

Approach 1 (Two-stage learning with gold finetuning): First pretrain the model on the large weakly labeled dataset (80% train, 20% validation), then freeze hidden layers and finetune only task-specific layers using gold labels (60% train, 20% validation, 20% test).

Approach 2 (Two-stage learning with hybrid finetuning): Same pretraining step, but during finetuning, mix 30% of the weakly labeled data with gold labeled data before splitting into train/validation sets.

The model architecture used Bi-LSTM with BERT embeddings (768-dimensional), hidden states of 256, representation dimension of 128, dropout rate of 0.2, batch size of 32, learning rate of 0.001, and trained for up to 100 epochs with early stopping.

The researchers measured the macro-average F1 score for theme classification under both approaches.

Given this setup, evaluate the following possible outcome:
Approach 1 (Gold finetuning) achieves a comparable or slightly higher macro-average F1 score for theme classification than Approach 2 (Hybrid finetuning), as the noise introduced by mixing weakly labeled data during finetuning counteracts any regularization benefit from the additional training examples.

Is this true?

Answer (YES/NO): NO